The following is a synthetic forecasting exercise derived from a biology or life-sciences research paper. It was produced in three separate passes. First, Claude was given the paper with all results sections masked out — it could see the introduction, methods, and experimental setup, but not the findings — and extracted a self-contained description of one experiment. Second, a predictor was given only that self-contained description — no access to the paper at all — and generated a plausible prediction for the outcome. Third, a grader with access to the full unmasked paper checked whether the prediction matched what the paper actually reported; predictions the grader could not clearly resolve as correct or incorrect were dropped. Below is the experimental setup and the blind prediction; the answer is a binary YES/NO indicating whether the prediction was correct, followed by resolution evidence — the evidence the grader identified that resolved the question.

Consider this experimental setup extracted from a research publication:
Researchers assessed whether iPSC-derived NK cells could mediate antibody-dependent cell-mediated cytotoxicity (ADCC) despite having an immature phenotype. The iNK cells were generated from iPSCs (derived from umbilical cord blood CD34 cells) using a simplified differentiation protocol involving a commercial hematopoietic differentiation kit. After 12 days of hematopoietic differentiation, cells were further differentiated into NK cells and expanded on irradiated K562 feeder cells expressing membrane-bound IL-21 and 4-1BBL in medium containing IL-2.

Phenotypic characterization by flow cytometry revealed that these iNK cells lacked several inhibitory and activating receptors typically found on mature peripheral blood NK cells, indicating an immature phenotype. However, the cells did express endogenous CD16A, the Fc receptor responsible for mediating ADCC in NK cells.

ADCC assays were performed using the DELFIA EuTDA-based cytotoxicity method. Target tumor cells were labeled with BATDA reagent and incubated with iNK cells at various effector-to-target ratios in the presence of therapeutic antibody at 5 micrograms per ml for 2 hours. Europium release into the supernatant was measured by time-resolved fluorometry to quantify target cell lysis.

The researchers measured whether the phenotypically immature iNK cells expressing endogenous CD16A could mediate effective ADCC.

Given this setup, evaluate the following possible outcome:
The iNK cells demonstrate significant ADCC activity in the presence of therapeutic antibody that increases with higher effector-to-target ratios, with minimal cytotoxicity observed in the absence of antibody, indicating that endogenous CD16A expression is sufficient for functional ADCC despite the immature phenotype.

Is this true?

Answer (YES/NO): NO